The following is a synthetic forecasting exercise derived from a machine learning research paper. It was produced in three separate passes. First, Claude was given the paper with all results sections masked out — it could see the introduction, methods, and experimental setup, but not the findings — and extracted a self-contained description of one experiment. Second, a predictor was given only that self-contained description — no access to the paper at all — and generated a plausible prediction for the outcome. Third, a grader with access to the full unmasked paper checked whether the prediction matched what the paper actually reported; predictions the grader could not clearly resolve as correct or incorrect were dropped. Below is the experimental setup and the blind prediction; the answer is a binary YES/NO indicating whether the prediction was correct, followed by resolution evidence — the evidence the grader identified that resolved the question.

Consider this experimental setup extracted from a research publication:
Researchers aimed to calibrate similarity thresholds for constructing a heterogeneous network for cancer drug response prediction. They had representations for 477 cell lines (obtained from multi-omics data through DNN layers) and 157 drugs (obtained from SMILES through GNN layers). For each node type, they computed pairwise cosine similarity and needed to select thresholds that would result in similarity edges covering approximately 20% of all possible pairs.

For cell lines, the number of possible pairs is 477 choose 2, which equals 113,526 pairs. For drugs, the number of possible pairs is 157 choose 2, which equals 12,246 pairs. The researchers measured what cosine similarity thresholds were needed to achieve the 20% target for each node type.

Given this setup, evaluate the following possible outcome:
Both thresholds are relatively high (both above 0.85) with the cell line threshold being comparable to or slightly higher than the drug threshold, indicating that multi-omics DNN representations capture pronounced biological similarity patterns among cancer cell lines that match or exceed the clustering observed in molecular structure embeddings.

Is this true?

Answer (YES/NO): NO